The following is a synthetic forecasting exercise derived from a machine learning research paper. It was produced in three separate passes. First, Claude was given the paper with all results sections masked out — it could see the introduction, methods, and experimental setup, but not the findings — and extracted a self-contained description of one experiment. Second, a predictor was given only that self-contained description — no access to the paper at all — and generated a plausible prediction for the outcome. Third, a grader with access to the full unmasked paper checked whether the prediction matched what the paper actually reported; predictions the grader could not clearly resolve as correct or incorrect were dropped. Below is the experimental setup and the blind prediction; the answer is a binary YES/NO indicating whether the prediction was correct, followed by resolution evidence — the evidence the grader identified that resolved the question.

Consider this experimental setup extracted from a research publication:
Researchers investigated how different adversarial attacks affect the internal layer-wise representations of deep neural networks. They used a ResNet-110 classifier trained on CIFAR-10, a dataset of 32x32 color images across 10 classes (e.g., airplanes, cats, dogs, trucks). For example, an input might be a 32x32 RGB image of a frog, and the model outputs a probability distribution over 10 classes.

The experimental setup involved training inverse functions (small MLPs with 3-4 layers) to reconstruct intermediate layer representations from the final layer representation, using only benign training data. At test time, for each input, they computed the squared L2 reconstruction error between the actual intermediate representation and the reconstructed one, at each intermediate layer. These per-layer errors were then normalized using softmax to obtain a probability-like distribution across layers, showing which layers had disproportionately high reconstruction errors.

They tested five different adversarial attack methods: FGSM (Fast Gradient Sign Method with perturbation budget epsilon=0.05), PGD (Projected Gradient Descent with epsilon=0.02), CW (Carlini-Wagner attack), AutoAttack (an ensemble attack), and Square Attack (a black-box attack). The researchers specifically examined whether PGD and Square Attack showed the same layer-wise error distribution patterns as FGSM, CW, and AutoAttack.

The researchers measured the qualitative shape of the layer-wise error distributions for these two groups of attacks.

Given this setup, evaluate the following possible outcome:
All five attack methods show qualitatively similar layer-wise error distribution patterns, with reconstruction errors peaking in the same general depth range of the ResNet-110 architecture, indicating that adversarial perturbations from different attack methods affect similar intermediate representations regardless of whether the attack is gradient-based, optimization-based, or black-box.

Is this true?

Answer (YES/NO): NO